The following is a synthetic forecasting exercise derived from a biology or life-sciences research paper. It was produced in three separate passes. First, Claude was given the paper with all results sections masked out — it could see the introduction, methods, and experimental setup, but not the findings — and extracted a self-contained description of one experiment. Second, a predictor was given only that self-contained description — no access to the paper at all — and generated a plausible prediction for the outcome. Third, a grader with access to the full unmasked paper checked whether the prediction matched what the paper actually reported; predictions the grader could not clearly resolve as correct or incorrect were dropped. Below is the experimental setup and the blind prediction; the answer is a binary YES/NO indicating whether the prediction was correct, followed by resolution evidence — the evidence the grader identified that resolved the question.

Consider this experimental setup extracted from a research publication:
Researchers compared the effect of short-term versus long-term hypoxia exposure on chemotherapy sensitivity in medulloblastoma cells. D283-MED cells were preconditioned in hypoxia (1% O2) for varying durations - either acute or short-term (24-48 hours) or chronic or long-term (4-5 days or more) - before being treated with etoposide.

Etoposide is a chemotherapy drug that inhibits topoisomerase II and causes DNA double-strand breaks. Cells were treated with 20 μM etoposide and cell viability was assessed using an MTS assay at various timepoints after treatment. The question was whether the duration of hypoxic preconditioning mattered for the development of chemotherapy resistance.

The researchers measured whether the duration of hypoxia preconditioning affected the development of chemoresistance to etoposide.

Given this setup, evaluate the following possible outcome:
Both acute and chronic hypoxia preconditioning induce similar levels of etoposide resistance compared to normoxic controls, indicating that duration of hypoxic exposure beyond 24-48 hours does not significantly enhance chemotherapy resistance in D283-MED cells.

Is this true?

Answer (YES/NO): NO